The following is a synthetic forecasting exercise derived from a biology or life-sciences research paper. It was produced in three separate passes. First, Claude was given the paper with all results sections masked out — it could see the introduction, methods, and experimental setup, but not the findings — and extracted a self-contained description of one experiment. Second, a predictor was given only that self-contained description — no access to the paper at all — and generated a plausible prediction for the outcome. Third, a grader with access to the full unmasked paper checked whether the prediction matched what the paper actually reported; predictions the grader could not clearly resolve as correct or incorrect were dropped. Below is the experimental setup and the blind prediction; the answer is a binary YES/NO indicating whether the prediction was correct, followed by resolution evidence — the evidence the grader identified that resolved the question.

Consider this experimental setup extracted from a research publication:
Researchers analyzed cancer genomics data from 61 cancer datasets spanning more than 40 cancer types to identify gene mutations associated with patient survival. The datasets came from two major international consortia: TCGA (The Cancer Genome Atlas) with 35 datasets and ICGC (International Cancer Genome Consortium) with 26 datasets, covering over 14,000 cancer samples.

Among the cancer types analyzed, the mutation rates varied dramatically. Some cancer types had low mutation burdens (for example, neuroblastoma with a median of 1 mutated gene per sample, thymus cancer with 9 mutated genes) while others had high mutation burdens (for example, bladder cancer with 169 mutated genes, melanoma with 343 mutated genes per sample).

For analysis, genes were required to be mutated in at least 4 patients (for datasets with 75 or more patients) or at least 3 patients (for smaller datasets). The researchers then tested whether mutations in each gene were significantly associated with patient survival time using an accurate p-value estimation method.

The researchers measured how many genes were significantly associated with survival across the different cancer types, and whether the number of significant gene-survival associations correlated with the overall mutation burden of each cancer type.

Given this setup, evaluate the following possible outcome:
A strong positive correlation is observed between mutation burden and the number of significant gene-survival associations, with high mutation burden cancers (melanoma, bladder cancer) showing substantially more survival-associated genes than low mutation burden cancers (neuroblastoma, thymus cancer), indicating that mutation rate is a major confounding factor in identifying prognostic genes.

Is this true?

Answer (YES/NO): NO